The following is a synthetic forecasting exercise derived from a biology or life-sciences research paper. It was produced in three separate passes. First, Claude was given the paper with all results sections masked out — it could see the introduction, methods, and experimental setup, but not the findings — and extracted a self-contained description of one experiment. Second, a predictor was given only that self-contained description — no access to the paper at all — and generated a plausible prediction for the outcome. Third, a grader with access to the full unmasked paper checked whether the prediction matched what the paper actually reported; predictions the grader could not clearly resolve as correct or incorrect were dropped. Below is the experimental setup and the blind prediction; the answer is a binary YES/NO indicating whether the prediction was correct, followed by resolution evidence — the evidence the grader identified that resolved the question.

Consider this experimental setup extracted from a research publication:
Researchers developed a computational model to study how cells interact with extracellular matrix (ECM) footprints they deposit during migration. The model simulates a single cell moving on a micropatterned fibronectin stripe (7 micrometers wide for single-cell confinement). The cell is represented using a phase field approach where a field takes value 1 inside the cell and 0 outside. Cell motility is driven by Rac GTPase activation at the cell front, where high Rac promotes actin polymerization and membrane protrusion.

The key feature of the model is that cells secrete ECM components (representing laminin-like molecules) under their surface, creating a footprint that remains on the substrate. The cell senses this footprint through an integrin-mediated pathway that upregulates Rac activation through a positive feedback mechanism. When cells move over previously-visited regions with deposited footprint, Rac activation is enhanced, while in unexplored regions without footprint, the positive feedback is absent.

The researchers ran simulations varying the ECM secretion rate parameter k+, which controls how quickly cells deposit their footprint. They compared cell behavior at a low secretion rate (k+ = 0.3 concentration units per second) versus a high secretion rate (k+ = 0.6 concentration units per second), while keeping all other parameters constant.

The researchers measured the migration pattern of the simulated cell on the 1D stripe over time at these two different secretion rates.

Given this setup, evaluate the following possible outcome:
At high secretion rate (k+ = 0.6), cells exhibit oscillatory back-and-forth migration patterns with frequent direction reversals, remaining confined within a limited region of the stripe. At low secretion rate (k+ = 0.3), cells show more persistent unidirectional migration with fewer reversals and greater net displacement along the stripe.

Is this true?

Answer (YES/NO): NO